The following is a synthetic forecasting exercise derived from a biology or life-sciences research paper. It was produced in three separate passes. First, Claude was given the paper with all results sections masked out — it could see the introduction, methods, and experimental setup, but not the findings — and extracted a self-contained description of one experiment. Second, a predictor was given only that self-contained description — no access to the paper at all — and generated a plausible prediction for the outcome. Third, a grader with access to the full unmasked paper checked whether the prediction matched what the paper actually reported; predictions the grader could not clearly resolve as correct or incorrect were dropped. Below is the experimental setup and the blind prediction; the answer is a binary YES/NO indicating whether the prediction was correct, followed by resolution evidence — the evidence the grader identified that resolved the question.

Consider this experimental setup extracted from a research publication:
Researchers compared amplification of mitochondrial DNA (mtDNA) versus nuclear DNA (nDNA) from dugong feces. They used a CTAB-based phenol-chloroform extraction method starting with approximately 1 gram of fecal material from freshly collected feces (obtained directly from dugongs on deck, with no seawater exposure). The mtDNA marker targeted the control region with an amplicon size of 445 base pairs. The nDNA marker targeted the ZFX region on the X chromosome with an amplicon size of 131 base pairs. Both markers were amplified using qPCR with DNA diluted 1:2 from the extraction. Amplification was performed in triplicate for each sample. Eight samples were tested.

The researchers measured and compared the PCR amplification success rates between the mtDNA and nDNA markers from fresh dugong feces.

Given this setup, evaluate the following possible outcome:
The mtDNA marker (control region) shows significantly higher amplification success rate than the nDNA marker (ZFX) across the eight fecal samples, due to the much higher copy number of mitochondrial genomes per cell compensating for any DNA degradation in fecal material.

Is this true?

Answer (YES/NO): NO